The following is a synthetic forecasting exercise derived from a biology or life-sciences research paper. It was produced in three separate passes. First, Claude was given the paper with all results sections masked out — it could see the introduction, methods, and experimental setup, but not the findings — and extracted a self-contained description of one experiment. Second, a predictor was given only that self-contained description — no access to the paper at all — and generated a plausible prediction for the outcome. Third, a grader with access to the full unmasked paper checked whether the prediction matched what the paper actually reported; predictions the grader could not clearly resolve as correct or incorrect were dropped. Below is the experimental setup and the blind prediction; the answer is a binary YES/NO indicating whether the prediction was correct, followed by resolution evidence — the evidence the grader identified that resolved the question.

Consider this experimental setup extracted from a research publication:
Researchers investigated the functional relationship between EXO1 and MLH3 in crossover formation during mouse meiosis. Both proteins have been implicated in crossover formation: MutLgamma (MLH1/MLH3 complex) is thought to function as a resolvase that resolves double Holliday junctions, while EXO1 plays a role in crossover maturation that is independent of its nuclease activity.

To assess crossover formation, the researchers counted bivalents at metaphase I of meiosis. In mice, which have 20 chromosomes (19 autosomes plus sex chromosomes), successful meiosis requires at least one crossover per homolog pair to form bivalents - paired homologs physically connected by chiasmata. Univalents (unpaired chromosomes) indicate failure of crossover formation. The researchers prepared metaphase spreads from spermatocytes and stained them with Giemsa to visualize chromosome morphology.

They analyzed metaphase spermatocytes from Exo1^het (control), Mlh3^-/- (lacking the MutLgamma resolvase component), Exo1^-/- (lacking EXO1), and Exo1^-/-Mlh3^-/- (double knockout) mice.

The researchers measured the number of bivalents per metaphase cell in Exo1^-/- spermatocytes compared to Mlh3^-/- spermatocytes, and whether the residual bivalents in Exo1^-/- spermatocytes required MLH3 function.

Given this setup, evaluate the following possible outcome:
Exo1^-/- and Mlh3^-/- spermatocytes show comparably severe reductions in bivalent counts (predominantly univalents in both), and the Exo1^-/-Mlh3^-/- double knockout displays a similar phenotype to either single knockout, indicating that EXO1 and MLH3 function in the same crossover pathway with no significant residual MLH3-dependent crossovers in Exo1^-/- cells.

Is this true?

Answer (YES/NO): NO